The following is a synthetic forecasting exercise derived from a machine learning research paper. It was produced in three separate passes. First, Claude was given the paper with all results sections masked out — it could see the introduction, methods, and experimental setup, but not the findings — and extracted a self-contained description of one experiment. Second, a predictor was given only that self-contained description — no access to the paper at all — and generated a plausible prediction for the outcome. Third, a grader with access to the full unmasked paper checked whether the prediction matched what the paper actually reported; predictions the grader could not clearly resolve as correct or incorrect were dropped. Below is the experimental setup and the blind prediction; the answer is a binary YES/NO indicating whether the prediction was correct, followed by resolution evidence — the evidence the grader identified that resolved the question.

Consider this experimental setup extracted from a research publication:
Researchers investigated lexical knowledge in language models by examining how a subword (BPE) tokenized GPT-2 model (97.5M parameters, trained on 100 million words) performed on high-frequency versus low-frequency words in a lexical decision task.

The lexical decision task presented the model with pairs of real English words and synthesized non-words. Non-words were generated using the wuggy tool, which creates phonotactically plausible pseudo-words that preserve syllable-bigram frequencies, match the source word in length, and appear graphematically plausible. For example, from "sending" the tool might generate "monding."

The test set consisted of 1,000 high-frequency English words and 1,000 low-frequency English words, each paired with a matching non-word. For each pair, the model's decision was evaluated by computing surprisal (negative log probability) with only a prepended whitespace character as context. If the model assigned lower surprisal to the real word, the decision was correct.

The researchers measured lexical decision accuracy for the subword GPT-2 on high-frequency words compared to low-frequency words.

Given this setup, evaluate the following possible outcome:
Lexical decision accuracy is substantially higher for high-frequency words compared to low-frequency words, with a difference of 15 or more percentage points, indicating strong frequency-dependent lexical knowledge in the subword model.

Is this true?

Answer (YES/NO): NO